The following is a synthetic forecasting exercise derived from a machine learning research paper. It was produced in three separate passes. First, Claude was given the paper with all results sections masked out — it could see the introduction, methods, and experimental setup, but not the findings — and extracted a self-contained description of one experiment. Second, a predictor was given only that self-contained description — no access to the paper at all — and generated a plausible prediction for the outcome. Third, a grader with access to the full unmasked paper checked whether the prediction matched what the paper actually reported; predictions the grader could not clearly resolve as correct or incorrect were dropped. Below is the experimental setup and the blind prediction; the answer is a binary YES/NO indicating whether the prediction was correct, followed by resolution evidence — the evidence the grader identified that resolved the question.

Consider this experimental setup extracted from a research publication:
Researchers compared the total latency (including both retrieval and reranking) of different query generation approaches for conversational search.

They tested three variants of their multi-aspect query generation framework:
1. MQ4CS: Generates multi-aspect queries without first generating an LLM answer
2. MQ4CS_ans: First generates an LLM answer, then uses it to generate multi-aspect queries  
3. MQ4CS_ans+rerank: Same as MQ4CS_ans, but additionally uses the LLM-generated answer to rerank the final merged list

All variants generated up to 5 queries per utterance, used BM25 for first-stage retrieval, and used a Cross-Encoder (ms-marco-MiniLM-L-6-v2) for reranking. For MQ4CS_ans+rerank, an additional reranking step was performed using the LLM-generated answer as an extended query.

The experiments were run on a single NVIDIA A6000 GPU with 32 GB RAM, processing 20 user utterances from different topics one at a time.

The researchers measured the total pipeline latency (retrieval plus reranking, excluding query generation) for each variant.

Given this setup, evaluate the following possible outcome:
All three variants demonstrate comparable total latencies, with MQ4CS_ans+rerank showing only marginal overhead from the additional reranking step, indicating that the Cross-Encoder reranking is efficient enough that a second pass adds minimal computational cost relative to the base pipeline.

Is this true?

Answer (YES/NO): NO